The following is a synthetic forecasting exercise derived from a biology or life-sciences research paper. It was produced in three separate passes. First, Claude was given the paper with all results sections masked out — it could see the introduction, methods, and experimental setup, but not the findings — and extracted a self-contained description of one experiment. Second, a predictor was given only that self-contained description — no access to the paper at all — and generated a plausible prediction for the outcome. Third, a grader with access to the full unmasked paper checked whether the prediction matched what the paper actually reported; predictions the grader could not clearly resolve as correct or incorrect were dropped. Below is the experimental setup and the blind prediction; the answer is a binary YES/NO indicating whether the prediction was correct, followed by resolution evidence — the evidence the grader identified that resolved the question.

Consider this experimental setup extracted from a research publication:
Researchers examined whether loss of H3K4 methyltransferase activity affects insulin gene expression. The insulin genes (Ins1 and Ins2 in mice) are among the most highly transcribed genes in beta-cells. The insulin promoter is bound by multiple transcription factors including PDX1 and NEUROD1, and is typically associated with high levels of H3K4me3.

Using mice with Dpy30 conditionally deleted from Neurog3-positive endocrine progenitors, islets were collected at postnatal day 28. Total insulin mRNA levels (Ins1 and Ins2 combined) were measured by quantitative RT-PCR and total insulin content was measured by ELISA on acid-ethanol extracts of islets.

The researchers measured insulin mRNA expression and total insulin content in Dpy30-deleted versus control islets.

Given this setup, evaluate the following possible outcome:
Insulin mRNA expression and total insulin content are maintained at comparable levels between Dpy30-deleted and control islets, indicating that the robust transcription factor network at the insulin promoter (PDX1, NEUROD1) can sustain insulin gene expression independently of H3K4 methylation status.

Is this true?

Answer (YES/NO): NO